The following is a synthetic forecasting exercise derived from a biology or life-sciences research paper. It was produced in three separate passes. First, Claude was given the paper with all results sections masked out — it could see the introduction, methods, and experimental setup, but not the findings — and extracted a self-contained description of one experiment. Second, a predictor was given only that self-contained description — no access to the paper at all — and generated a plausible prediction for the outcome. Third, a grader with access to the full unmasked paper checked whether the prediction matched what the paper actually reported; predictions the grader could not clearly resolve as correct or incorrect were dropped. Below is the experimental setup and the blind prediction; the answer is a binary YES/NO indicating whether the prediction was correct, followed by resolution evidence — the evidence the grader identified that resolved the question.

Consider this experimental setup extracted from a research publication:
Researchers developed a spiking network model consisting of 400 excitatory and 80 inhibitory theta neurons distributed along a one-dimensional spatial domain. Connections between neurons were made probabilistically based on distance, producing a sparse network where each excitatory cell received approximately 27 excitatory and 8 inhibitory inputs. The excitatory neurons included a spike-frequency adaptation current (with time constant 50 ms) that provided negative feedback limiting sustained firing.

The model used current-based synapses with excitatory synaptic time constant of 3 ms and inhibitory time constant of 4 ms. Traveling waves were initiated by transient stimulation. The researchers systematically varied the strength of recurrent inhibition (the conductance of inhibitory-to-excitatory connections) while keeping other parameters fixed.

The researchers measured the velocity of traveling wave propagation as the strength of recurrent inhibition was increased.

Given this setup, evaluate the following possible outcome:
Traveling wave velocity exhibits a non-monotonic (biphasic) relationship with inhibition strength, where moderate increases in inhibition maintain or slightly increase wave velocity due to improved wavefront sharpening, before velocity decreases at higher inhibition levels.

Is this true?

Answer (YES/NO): NO